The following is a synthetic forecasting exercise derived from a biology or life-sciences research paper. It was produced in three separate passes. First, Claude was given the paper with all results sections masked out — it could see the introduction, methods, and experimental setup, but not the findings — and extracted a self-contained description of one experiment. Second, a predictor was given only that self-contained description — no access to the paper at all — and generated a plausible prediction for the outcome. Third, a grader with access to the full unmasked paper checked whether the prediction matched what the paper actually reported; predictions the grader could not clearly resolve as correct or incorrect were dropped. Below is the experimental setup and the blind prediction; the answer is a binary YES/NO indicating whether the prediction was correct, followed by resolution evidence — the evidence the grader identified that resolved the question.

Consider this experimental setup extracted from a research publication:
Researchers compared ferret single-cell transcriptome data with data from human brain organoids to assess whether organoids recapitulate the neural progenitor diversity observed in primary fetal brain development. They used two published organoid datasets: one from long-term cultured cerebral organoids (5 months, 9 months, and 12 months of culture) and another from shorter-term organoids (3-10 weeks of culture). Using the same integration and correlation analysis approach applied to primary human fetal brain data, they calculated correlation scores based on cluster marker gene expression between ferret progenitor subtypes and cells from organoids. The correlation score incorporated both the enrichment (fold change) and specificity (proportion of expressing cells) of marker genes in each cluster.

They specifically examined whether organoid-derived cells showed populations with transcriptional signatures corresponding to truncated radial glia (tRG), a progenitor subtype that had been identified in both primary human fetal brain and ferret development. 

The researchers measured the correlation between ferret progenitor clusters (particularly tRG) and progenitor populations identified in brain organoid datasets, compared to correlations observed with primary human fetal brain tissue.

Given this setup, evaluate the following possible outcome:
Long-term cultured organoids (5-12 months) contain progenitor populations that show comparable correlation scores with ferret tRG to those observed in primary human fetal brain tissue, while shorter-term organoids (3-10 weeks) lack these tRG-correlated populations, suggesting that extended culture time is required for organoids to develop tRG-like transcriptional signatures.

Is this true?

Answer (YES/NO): NO